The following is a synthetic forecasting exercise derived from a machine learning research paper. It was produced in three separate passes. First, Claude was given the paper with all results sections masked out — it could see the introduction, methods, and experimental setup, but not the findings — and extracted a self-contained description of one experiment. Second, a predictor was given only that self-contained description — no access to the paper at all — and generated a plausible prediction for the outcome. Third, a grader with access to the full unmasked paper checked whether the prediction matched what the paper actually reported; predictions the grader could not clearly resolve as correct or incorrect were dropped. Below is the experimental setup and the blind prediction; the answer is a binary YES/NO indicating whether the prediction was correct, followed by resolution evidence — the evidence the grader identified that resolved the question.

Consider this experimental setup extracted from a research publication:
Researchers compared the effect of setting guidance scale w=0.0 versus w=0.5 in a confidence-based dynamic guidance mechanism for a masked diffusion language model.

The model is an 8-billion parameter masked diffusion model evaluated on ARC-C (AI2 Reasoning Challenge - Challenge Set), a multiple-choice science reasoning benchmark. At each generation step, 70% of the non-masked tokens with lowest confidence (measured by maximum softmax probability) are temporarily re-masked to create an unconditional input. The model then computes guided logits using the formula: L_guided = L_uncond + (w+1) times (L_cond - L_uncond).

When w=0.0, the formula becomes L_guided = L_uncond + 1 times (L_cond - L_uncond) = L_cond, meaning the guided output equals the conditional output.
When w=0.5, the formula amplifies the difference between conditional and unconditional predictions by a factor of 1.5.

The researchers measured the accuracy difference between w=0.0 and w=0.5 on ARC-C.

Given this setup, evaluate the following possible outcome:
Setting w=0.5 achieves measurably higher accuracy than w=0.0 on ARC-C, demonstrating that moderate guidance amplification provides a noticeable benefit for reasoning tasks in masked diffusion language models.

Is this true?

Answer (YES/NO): YES